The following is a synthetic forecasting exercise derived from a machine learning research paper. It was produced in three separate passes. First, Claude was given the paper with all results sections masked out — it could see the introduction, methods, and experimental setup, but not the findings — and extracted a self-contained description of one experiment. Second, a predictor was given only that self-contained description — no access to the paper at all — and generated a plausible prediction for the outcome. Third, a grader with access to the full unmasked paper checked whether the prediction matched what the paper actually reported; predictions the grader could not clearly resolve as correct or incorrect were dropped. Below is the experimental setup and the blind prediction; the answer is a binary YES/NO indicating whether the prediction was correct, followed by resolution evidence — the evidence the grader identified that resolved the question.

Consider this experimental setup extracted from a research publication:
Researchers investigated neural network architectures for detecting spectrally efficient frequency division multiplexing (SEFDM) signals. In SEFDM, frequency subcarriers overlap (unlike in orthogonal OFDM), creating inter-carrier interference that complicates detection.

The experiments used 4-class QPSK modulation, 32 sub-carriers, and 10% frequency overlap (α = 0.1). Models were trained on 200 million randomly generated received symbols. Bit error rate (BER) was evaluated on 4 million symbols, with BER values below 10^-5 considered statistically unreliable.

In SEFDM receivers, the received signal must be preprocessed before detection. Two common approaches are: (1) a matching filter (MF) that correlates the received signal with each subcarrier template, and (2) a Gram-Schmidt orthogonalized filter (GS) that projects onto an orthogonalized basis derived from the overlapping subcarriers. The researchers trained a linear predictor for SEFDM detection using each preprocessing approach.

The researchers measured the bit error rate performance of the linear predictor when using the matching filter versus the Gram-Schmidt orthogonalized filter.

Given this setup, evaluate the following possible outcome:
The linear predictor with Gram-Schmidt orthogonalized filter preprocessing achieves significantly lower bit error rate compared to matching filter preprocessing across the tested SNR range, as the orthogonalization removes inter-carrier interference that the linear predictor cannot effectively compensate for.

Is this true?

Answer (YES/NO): NO